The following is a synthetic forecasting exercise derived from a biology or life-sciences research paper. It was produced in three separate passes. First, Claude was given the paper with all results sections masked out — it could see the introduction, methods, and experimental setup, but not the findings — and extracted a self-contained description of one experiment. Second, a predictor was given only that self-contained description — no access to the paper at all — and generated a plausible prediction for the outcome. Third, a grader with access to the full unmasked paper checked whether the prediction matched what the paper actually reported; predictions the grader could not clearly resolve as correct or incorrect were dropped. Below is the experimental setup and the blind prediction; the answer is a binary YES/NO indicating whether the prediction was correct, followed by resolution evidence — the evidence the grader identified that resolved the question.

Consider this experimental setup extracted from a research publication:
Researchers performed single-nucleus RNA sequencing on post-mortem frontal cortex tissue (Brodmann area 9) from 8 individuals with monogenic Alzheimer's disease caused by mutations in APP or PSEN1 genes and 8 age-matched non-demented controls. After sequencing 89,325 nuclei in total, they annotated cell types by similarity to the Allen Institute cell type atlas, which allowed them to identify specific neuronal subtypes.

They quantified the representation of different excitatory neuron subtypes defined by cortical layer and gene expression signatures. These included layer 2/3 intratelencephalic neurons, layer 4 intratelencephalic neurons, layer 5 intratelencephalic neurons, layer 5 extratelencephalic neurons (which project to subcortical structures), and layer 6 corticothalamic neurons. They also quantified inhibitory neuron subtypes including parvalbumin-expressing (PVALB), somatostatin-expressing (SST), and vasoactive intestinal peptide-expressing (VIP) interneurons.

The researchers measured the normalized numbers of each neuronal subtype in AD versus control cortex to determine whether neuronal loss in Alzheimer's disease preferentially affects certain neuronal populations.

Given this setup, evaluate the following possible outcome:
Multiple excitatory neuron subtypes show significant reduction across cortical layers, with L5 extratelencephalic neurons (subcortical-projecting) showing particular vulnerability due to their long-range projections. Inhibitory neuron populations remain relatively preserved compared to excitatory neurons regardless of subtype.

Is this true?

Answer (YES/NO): NO